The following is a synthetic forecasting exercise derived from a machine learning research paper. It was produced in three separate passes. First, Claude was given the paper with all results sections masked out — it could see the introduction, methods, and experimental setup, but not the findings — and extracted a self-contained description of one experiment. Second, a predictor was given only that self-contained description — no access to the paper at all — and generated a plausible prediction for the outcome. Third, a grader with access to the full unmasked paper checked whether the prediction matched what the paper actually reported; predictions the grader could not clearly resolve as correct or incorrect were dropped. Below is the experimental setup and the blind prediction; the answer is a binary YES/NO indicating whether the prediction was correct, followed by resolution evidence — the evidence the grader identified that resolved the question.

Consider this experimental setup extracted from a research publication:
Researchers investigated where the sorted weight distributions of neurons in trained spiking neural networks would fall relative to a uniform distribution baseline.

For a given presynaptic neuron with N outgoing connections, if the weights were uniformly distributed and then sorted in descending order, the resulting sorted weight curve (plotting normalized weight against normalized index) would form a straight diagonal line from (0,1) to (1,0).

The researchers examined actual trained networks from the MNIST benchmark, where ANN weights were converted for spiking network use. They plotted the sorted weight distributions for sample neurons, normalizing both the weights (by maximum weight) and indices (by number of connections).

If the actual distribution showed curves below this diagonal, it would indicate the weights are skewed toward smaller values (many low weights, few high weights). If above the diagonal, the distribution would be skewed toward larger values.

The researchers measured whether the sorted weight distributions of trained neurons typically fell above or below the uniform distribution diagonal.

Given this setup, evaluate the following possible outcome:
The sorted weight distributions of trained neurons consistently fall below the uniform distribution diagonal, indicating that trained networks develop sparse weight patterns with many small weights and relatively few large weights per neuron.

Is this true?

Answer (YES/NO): YES